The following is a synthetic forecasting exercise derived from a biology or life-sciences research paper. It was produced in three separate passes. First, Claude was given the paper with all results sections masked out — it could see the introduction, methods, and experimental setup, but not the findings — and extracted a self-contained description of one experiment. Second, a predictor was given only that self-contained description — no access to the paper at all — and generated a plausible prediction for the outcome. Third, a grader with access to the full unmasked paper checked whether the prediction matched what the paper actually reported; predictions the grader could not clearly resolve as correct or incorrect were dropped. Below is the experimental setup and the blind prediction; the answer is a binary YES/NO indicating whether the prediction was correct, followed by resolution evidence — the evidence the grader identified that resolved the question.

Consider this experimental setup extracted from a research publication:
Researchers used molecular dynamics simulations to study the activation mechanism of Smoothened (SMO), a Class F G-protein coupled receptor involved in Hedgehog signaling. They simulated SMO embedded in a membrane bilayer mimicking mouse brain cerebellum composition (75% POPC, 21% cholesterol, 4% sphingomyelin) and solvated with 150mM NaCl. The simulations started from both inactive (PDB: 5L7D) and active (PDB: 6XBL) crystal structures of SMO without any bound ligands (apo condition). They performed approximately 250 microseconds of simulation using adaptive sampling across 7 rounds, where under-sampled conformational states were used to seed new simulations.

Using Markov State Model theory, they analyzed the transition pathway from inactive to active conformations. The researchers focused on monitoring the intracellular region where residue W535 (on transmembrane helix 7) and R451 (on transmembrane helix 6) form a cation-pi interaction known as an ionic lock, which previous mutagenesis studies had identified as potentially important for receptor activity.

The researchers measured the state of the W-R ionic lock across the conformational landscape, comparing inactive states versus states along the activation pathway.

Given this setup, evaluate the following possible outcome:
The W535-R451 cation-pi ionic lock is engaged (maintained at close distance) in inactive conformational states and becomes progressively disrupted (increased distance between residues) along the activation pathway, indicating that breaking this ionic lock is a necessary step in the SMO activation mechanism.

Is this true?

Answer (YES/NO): NO